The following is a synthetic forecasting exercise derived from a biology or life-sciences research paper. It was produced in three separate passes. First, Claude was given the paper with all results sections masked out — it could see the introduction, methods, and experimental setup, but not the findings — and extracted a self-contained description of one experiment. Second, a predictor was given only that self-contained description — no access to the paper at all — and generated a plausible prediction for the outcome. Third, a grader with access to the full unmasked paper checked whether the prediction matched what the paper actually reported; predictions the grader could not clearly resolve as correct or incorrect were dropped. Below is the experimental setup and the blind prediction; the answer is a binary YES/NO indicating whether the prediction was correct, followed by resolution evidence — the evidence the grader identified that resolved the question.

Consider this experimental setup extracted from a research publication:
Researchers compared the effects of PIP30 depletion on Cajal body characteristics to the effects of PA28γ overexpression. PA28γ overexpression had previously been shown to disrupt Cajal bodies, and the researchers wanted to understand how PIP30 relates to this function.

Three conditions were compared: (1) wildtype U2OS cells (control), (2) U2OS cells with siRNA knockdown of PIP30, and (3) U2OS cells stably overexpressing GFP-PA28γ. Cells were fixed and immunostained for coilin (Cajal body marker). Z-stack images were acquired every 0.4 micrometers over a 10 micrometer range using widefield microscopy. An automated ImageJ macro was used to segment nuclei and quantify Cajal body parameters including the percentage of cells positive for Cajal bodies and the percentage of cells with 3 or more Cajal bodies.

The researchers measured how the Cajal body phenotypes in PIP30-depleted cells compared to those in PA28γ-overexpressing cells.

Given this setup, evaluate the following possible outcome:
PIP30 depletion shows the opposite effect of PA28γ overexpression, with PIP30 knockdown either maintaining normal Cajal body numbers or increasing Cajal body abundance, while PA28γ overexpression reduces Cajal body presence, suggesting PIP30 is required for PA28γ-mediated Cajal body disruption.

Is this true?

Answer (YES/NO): NO